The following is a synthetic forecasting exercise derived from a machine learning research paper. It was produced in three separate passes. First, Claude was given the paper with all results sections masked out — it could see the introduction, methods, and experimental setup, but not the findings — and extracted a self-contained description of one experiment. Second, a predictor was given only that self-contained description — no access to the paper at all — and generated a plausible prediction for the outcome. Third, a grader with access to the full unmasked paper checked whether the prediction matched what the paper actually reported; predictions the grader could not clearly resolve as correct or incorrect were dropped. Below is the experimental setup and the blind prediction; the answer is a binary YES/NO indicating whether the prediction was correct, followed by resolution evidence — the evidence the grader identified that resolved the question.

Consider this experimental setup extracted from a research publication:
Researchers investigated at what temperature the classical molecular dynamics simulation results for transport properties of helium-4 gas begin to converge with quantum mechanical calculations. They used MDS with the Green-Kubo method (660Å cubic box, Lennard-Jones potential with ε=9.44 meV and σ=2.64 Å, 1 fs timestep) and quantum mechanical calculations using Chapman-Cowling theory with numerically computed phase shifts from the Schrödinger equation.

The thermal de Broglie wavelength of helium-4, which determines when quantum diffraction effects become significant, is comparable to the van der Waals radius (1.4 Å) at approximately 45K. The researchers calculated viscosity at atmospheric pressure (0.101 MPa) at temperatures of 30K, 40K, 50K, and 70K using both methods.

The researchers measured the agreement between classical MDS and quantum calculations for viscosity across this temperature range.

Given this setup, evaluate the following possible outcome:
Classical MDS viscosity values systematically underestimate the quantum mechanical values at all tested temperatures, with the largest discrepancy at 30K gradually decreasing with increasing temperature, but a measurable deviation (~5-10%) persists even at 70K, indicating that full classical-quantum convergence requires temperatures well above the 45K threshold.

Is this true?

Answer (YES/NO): NO